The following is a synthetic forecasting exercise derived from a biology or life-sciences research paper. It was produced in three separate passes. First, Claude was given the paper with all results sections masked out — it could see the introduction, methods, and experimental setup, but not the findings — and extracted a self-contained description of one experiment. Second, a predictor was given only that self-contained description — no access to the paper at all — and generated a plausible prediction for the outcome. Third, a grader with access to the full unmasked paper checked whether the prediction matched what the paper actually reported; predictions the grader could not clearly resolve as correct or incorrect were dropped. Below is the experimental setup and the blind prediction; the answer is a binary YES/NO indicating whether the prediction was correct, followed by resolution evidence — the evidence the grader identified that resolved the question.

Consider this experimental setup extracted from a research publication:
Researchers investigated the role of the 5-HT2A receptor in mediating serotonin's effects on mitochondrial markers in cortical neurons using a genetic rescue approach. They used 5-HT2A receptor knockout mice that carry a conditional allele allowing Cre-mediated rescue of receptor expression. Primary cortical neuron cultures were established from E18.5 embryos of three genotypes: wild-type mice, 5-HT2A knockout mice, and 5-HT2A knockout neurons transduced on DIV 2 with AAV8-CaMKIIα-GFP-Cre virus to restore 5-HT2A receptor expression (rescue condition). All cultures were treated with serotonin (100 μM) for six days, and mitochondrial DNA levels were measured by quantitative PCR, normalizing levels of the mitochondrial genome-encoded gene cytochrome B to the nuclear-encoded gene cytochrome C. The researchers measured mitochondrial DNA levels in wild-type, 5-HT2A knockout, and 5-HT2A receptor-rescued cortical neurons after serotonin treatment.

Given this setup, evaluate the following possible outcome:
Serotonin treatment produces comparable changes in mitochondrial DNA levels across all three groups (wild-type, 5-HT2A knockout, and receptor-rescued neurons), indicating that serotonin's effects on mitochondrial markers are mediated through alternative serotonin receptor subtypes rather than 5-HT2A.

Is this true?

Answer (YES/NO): NO